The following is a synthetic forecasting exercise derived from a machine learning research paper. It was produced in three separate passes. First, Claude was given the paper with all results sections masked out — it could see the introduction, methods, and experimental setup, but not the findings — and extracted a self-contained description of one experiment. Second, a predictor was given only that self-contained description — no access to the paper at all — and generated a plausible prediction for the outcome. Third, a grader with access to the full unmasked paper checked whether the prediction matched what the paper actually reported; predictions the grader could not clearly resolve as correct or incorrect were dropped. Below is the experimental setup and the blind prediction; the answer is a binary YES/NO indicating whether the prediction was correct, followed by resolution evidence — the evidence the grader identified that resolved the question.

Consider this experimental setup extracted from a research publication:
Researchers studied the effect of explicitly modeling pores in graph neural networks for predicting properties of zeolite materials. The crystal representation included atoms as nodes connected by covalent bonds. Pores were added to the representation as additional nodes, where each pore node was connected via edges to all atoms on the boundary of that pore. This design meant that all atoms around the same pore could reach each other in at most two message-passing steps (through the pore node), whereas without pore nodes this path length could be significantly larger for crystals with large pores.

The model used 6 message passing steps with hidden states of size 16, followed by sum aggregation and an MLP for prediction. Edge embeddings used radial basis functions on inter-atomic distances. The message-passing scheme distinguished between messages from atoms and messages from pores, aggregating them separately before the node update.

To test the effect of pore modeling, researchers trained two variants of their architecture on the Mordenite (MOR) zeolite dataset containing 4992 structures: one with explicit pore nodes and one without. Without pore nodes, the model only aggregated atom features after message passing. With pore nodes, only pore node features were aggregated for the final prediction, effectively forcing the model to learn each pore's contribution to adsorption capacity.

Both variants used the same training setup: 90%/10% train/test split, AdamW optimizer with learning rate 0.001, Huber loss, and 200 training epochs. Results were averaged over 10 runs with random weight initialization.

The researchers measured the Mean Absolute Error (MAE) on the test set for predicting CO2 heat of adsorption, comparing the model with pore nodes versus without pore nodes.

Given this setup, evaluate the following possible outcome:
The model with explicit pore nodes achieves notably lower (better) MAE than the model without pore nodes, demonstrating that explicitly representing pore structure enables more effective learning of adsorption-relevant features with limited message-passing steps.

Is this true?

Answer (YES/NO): YES